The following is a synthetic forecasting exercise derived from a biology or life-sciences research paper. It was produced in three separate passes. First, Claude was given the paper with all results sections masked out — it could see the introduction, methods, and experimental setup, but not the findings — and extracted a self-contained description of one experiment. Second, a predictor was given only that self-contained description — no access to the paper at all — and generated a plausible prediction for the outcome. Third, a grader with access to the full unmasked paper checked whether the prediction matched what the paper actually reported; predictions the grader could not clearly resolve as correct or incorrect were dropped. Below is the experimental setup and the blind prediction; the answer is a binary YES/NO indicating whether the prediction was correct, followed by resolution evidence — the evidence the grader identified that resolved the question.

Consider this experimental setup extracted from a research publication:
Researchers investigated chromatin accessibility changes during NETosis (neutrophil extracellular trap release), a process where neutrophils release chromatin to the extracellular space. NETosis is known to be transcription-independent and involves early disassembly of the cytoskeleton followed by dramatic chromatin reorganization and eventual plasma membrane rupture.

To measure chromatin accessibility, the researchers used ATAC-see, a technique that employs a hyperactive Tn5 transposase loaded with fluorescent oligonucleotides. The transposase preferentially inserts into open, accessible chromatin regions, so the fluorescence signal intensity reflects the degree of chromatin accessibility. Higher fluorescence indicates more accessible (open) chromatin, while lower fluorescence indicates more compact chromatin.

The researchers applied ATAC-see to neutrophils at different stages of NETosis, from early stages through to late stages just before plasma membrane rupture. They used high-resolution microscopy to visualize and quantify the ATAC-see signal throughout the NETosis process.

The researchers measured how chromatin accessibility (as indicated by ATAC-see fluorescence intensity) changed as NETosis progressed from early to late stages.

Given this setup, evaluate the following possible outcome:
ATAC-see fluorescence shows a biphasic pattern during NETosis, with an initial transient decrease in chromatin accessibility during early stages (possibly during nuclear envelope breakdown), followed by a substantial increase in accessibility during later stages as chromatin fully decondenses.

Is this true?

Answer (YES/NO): YES